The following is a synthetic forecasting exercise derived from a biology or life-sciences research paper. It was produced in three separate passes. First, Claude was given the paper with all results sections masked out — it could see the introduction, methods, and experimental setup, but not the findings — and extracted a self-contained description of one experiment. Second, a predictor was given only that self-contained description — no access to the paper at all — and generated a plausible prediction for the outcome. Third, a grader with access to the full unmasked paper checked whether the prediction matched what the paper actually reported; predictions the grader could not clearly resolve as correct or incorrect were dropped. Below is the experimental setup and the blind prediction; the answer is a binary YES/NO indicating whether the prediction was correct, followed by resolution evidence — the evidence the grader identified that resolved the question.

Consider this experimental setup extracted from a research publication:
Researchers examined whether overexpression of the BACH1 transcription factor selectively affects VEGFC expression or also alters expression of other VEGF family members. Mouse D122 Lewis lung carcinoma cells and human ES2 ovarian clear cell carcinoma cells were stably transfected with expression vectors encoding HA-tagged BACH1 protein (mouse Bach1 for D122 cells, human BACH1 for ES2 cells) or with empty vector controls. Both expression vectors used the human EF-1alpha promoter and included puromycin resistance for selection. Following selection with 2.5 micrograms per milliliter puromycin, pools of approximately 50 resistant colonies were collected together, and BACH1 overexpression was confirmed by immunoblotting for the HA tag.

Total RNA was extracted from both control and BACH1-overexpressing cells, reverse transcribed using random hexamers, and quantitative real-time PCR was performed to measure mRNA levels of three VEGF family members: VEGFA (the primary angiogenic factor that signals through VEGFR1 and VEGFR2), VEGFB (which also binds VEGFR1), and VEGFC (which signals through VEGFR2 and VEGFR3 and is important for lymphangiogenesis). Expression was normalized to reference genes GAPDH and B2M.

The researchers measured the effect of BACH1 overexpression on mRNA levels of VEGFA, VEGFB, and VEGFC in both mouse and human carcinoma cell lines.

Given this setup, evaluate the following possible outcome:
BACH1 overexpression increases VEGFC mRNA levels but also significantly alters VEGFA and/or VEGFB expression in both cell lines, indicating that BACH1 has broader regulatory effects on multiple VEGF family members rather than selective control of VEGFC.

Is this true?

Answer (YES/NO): NO